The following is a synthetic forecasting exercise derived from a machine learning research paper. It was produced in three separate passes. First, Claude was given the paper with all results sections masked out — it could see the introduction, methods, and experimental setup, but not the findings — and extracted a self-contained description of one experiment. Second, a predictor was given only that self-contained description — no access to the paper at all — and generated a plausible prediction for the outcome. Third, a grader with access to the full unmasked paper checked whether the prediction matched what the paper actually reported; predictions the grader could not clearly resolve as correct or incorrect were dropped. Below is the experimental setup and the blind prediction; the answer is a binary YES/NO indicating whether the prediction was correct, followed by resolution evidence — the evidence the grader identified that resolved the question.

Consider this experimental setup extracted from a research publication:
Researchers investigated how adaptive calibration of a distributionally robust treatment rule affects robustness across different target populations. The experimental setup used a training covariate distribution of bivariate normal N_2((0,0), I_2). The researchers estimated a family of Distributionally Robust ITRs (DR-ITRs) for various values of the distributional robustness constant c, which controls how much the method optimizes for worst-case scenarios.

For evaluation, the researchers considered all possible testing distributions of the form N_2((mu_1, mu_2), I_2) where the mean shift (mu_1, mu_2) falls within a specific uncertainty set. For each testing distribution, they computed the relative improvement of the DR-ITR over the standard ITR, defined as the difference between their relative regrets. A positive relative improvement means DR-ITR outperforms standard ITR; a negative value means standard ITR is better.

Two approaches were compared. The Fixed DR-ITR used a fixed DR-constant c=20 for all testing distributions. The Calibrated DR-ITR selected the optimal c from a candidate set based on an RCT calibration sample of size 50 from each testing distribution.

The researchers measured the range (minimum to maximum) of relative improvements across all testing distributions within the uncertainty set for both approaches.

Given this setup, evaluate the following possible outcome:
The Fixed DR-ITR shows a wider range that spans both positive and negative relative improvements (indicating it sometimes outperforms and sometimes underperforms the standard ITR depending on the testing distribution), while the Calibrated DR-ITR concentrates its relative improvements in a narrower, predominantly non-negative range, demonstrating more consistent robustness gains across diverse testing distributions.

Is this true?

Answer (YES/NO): YES